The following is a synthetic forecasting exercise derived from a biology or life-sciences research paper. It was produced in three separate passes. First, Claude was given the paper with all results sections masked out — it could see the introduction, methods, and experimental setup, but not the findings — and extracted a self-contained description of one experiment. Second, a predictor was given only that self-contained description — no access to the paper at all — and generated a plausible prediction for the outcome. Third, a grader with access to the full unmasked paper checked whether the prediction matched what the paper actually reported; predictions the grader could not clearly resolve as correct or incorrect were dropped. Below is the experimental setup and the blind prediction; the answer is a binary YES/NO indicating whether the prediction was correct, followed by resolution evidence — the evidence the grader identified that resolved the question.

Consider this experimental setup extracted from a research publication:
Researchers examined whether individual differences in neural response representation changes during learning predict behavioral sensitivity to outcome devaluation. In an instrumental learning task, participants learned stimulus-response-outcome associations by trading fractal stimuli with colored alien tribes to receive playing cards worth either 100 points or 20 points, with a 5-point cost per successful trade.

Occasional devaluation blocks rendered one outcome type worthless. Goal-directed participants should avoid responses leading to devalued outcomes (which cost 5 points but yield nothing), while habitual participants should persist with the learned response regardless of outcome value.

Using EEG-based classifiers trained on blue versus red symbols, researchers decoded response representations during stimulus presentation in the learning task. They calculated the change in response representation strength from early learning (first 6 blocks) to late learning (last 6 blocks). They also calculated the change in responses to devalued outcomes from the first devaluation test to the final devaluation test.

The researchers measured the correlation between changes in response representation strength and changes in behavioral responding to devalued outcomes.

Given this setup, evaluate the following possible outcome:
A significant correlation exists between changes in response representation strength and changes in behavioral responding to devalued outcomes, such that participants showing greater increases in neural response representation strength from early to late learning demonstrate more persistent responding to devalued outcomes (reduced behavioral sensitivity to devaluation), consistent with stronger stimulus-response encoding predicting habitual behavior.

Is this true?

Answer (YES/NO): YES